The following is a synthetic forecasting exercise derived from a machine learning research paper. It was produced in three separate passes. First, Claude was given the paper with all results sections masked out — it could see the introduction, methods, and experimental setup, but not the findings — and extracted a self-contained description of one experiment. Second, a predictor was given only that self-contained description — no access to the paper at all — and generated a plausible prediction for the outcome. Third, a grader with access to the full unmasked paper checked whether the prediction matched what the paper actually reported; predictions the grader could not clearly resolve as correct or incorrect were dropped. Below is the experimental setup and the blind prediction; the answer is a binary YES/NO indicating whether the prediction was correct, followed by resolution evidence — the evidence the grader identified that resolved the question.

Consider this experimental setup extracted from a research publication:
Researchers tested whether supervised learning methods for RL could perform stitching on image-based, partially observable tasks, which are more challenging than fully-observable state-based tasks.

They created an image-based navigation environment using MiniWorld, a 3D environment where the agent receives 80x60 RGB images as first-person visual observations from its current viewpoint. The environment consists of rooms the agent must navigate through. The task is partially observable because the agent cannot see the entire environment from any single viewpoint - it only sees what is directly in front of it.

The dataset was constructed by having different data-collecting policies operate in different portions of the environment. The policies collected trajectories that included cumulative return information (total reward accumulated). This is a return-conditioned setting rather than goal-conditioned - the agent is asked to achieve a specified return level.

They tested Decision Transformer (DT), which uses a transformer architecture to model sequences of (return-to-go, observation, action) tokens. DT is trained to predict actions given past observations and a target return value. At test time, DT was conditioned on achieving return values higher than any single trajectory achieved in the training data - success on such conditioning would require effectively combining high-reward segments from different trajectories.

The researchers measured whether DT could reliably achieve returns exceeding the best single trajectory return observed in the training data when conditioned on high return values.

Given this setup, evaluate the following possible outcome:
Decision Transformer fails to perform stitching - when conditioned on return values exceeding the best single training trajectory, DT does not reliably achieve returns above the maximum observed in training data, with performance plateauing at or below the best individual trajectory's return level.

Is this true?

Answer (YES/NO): YES